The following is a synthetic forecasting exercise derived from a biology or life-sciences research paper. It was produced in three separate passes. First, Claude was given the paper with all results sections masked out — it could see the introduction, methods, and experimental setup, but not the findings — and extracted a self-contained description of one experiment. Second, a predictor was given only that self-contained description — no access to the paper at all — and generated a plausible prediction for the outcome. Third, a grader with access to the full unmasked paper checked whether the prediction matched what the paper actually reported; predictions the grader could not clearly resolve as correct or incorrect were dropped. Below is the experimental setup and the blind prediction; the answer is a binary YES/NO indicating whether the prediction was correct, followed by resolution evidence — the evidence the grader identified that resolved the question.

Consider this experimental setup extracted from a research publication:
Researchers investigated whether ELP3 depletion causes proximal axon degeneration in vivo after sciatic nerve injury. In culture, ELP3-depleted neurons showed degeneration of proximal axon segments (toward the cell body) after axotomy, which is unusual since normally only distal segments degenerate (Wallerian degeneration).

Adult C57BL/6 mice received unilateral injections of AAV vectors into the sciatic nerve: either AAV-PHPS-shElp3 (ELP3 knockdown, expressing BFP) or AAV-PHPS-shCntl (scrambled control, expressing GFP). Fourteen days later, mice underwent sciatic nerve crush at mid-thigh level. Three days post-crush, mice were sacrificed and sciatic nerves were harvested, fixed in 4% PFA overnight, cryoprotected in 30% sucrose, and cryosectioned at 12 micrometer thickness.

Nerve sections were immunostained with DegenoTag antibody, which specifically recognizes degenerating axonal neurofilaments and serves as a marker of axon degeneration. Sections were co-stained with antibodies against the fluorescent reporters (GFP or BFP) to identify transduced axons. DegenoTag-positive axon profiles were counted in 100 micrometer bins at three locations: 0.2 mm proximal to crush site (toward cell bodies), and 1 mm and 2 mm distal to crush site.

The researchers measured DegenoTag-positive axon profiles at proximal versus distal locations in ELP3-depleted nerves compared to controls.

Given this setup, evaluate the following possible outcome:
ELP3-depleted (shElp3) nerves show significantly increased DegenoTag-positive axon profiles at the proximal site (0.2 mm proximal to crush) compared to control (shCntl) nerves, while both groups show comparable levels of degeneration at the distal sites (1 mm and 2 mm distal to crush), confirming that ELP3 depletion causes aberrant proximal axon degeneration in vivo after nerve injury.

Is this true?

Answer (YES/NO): YES